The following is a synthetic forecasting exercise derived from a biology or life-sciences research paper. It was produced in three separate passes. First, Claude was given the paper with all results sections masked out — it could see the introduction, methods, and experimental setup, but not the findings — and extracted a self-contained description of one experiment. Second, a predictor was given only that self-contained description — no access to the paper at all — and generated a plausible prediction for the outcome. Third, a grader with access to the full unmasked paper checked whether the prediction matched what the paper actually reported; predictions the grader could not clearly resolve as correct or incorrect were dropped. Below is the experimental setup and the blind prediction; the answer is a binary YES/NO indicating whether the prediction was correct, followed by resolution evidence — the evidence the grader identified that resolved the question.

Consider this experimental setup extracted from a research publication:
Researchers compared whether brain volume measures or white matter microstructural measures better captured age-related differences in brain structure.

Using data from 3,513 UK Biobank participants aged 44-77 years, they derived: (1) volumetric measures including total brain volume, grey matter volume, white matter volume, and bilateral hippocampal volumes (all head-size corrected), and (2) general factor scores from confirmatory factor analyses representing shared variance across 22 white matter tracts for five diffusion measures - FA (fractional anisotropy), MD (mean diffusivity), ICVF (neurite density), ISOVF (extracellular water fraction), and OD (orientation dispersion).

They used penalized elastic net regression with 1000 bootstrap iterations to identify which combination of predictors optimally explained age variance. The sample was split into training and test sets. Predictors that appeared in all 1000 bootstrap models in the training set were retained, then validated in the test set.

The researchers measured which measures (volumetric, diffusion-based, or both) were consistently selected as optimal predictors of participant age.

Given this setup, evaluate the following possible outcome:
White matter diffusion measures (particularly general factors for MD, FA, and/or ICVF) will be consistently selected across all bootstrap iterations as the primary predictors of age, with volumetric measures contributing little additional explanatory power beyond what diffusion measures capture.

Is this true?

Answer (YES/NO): NO